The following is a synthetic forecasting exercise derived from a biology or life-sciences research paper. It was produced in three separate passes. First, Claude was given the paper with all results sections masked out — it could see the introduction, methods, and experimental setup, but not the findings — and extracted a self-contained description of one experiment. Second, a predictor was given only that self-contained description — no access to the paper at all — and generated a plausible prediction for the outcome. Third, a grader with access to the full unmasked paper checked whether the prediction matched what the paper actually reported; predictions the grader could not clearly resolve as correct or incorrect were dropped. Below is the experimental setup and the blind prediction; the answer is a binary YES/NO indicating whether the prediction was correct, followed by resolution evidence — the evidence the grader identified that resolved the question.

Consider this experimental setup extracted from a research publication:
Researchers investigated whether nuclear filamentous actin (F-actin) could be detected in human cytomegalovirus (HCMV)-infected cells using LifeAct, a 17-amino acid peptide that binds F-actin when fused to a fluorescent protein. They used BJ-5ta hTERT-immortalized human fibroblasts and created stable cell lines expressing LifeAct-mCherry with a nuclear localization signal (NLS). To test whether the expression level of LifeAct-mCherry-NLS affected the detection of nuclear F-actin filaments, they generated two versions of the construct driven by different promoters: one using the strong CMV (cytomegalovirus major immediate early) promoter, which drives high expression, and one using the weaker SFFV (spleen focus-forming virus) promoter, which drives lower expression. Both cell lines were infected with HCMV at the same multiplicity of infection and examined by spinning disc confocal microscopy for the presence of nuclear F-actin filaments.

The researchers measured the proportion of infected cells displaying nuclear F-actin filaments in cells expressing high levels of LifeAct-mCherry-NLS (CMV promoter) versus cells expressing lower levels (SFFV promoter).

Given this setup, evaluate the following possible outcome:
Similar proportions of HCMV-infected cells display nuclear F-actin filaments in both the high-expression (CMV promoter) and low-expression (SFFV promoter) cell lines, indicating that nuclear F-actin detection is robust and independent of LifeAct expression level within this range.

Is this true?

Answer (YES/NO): NO